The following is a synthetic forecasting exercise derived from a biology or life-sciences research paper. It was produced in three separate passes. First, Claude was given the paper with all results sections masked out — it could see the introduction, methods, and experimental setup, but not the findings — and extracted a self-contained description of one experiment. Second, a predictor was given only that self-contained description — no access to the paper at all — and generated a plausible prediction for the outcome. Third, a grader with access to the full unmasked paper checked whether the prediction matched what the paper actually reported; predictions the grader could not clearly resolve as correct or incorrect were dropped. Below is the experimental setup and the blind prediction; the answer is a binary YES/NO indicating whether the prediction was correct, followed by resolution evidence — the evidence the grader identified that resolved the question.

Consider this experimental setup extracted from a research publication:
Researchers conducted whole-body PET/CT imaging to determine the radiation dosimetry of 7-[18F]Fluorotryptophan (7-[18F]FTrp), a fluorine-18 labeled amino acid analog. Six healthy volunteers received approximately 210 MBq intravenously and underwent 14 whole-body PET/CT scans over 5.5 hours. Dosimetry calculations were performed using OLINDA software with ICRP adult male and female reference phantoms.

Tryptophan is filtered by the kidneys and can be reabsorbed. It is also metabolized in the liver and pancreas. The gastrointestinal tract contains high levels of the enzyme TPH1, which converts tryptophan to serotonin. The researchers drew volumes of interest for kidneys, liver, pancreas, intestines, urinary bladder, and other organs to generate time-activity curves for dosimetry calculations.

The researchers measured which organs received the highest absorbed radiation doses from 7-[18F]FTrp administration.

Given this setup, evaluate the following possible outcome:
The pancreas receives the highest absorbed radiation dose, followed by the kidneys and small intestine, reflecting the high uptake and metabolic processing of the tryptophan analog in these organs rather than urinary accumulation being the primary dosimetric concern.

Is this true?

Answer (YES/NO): NO